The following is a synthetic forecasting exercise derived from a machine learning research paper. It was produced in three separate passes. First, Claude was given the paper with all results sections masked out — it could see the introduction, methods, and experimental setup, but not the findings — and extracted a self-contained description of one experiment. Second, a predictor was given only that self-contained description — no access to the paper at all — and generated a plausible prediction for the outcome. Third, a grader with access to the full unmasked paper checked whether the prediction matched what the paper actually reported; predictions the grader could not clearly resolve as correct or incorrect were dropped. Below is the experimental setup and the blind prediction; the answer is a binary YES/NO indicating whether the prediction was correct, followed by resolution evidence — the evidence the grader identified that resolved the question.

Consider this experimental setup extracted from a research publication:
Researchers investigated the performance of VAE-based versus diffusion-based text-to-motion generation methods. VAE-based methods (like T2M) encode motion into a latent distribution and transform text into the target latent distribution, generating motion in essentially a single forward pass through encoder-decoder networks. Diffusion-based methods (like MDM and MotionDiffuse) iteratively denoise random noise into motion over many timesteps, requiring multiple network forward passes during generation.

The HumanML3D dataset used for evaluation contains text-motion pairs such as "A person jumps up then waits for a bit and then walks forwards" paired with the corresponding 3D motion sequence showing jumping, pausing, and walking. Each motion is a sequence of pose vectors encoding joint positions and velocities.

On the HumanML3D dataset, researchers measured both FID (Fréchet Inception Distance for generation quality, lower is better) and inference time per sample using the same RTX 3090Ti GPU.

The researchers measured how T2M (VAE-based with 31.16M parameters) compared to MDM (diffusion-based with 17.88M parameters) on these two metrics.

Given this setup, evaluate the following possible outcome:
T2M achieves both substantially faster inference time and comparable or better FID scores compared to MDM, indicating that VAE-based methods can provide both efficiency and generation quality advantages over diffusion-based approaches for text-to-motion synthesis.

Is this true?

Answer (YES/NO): NO